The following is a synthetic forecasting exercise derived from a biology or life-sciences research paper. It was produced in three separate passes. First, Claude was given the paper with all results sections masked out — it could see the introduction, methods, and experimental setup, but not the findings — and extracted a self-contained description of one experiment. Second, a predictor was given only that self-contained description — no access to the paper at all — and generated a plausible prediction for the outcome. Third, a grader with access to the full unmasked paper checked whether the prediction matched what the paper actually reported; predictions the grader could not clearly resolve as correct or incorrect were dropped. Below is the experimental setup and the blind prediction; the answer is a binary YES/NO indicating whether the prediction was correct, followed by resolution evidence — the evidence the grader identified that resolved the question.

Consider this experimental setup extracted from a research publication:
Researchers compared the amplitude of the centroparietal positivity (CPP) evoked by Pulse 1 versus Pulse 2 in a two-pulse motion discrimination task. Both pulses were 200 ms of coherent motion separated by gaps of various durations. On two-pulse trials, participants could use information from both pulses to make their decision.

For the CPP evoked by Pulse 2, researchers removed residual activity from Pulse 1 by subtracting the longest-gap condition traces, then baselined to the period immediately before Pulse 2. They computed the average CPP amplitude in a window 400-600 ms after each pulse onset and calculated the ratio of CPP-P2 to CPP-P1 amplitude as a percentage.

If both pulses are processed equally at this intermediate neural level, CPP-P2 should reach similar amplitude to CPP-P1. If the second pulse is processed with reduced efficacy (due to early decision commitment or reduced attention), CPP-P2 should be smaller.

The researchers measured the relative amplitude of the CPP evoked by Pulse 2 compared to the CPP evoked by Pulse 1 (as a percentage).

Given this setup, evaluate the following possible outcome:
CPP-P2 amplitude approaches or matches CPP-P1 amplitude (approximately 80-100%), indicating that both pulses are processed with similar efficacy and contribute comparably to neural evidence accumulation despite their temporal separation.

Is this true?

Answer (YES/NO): NO